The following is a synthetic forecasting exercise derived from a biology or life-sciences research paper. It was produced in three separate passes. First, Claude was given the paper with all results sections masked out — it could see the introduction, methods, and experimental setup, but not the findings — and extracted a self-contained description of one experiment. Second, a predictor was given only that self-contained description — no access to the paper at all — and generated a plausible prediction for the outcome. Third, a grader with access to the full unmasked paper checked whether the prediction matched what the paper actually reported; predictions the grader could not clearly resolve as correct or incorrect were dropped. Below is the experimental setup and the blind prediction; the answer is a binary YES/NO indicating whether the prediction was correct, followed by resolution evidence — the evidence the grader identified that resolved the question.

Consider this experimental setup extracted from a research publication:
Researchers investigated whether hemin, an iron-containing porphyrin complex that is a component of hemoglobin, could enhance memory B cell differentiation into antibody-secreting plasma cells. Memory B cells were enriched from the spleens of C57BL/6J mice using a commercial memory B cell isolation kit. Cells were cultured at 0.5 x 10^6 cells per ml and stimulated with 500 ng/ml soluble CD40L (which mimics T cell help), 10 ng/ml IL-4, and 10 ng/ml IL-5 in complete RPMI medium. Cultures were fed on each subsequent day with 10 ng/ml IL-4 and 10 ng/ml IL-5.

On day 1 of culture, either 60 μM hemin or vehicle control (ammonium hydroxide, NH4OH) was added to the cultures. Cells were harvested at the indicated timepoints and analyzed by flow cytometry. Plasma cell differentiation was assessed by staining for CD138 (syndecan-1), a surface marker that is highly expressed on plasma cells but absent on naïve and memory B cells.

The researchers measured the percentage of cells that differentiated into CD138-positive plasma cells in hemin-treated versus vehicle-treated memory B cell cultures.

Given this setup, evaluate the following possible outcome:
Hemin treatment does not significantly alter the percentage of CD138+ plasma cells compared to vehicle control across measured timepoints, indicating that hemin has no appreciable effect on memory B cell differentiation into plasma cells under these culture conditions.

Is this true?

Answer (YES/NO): NO